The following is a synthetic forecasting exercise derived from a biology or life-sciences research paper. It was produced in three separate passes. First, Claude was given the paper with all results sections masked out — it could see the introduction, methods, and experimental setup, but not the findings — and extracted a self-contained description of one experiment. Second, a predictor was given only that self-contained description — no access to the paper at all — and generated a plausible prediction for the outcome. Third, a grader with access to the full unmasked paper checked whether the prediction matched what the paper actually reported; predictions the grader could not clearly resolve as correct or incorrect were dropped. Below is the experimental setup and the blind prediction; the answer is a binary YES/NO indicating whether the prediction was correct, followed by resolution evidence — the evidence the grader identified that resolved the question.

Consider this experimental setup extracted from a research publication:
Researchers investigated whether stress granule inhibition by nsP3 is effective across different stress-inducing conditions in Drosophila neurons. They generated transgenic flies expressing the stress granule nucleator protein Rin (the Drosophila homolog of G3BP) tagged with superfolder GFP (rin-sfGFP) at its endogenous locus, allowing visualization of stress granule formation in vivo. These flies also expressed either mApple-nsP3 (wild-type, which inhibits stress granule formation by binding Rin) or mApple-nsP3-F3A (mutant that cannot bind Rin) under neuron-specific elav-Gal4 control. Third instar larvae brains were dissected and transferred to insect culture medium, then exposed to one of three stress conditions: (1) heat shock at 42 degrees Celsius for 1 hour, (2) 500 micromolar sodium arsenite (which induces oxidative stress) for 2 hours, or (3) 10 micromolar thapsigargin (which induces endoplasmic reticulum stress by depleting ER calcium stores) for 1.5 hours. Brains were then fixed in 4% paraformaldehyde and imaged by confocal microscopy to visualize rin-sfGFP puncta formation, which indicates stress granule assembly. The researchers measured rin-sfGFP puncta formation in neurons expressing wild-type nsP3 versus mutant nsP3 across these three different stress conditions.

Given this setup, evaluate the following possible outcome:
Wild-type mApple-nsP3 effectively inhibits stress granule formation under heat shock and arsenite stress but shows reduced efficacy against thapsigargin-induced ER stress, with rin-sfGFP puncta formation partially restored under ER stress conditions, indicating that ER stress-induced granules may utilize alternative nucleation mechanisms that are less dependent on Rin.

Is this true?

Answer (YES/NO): NO